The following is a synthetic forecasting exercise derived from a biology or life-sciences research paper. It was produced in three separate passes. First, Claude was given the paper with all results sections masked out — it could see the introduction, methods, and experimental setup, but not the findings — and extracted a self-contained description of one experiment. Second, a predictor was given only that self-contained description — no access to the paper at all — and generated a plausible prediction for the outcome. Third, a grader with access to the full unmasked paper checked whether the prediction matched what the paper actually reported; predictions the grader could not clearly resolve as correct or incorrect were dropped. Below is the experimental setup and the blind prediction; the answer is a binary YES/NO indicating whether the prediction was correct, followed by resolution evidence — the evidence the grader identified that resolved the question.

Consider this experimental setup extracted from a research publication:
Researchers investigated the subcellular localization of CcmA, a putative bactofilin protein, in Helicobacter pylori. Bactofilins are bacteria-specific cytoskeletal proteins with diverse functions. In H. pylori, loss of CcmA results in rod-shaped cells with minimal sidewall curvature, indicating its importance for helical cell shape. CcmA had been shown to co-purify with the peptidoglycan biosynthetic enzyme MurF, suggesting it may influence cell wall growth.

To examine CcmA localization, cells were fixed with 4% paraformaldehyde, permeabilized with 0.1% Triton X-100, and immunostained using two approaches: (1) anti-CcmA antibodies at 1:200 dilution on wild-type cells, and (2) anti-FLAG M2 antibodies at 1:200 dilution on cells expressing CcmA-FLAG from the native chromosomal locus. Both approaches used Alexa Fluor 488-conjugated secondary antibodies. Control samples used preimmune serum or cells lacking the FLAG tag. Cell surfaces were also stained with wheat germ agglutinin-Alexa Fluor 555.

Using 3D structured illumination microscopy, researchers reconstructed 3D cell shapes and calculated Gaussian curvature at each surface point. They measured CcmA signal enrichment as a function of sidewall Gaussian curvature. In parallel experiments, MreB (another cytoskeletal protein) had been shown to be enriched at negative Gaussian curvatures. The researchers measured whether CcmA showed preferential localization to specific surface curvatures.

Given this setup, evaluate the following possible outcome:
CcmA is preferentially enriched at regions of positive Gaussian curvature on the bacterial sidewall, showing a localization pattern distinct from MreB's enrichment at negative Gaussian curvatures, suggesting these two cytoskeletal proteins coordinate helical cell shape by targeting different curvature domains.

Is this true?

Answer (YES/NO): YES